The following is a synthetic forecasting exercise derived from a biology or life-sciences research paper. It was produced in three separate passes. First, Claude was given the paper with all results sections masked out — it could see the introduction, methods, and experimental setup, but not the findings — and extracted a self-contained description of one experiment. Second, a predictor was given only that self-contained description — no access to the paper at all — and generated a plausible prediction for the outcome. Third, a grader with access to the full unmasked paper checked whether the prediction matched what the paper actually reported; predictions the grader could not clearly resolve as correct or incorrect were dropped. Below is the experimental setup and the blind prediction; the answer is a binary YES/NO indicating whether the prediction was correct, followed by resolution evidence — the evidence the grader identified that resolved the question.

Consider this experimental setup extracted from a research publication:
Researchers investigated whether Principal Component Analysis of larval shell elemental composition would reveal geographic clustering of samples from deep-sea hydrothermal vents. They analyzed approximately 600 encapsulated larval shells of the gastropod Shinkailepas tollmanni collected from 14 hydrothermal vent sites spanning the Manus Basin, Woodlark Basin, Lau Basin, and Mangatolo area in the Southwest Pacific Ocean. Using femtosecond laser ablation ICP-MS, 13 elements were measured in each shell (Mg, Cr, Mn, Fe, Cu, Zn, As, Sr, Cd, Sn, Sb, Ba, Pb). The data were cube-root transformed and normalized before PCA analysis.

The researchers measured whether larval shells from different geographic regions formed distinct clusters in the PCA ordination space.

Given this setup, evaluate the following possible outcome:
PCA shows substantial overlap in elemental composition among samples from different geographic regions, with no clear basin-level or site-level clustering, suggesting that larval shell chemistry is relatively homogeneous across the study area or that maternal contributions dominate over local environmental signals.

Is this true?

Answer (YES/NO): NO